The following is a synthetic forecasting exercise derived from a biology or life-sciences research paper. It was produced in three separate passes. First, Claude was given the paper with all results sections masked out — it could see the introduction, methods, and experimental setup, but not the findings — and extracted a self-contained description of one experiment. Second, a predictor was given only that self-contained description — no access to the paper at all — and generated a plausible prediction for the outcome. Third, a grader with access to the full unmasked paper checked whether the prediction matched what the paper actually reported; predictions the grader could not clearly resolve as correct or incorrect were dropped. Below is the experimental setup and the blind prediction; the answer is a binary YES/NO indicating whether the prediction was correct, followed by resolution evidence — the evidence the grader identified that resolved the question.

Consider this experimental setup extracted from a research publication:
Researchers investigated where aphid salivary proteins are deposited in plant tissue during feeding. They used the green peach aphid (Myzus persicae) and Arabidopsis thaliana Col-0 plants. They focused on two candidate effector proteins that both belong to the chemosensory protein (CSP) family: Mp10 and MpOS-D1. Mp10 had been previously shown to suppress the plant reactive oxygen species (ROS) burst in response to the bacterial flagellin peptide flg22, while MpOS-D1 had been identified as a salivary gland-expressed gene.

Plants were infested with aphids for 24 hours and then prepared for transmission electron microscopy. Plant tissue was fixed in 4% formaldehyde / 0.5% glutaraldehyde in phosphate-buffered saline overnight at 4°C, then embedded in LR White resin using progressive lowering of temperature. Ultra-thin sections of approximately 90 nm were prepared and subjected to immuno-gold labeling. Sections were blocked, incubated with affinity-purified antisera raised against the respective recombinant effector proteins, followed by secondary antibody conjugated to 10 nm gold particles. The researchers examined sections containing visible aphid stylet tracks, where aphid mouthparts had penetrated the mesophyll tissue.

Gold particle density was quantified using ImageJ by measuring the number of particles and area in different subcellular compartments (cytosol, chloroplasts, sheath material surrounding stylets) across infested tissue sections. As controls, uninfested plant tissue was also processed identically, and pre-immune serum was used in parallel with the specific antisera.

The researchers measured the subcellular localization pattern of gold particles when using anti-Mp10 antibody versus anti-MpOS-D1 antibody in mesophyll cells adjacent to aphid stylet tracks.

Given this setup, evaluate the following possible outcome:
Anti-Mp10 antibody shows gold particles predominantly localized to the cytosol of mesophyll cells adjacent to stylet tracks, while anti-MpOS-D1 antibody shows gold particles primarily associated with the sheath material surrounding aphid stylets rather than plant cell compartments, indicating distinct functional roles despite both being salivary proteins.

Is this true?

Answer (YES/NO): NO